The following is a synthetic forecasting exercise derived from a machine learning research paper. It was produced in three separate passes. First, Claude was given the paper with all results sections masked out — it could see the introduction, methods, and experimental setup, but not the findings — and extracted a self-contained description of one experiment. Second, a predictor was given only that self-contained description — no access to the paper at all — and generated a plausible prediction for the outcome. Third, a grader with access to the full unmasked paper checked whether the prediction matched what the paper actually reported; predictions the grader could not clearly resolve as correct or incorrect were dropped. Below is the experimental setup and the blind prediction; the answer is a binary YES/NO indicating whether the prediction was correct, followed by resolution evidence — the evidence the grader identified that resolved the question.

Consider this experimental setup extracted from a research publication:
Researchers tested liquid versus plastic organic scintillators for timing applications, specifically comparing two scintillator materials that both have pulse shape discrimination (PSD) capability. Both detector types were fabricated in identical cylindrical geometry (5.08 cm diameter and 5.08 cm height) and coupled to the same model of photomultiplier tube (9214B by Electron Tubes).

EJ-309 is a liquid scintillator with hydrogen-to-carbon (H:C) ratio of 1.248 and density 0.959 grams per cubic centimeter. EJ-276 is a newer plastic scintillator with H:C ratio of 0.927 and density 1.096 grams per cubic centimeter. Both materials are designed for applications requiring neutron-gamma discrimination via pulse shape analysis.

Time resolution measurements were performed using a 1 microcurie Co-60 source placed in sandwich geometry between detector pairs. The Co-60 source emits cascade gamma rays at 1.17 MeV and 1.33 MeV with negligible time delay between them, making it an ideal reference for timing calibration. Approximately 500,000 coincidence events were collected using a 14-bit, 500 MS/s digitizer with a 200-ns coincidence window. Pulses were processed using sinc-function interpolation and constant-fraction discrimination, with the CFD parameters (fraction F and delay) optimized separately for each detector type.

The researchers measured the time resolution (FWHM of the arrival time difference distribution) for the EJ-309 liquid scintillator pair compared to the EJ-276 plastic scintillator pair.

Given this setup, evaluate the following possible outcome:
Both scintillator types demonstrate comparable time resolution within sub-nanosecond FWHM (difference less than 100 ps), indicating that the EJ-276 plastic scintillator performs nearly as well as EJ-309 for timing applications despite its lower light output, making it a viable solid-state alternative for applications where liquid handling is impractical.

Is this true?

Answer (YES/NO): NO